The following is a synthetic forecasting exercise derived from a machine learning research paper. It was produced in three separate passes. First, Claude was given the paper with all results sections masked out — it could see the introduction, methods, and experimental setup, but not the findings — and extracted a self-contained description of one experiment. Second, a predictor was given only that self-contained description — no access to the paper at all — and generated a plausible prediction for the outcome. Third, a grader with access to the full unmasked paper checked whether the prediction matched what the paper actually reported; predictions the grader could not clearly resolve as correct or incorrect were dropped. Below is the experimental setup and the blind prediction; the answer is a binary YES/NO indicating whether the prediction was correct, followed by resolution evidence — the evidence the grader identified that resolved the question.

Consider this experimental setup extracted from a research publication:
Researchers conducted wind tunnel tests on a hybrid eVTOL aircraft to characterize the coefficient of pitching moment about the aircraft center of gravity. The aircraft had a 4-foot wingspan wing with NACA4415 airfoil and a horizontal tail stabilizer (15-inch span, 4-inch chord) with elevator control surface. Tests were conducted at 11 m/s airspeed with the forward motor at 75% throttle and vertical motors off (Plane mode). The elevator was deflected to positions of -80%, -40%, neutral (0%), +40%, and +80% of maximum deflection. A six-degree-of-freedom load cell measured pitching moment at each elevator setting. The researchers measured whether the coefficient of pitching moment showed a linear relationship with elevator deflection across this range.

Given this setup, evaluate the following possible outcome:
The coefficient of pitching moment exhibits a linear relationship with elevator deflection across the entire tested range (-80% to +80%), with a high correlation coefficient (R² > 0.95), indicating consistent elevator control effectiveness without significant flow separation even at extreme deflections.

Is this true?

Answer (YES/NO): YES